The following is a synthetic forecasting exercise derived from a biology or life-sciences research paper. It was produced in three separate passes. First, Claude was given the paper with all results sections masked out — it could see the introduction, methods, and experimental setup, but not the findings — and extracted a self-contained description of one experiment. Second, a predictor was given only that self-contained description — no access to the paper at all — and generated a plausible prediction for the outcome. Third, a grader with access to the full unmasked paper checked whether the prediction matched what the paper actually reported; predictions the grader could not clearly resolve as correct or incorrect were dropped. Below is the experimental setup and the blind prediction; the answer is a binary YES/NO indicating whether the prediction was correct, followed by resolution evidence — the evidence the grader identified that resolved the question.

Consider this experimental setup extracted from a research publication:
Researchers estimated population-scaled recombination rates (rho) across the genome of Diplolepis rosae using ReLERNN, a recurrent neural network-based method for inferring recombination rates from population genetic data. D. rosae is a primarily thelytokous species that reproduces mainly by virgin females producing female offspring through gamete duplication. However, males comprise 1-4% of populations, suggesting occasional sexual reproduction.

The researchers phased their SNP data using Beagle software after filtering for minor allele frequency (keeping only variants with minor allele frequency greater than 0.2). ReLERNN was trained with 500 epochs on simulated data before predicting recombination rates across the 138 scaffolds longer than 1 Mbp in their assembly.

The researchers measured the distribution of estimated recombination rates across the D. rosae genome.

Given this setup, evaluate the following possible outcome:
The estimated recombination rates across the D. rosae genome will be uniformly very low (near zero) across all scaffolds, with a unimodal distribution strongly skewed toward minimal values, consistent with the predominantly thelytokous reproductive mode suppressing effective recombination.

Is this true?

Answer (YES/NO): NO